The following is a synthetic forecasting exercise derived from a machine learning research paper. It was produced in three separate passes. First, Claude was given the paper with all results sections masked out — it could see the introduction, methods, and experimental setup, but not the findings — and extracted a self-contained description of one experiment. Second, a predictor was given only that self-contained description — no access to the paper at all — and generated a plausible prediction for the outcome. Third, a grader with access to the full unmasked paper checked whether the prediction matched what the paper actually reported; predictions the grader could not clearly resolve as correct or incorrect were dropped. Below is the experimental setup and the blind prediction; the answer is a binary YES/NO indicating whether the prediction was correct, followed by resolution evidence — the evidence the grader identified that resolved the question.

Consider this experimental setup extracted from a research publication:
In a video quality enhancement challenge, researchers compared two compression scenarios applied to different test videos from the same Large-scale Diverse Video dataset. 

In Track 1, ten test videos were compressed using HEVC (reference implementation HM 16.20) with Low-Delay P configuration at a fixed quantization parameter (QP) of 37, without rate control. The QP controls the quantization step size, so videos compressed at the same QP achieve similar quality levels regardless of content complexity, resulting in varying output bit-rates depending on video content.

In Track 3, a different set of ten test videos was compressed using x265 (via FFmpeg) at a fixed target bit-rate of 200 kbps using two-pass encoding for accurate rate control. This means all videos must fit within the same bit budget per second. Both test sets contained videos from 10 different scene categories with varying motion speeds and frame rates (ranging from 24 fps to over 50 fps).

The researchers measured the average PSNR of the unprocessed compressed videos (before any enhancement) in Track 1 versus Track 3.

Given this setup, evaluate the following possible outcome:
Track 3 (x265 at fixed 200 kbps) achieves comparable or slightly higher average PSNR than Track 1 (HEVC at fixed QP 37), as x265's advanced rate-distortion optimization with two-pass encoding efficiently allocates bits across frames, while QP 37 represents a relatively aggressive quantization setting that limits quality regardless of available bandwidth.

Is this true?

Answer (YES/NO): NO